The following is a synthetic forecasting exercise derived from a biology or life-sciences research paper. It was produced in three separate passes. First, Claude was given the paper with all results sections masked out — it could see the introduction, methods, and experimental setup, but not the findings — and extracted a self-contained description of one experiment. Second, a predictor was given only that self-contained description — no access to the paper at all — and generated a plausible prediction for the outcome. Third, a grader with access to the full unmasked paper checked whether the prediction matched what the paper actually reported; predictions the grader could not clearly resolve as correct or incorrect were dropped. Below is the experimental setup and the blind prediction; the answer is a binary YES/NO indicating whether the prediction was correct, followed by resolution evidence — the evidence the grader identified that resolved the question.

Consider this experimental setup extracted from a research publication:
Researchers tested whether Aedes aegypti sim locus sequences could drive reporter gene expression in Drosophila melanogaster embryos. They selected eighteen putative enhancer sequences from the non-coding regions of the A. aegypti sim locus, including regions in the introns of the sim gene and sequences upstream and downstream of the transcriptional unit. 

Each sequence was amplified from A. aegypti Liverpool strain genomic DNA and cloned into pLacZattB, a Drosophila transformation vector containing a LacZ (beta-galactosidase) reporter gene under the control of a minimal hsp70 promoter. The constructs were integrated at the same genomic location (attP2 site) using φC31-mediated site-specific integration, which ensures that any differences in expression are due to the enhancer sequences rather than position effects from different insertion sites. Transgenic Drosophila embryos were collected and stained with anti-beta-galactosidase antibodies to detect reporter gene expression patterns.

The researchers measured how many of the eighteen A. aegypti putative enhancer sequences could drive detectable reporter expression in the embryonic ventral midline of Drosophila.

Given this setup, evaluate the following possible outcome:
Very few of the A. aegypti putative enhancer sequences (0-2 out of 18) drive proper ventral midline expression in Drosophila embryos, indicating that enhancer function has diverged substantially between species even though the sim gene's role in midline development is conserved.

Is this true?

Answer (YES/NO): NO